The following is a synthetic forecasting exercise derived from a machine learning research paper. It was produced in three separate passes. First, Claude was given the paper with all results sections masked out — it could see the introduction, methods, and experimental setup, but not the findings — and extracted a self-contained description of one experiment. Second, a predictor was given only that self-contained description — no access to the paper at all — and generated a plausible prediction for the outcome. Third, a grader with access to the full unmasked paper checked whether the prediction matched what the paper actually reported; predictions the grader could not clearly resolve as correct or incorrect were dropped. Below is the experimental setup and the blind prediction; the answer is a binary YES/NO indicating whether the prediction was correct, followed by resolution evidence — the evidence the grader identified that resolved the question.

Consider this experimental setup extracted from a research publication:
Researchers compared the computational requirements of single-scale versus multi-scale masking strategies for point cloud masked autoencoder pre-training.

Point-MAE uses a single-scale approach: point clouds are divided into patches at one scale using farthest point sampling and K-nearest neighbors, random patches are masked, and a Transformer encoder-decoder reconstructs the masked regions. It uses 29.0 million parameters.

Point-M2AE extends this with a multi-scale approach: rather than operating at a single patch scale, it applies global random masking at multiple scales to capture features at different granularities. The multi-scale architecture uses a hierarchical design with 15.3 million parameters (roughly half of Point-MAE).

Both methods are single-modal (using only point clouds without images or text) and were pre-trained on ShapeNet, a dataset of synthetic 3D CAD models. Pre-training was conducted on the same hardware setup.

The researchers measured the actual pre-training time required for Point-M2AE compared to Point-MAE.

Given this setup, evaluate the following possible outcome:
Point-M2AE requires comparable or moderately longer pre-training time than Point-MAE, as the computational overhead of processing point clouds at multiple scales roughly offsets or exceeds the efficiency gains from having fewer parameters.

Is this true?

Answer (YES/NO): NO